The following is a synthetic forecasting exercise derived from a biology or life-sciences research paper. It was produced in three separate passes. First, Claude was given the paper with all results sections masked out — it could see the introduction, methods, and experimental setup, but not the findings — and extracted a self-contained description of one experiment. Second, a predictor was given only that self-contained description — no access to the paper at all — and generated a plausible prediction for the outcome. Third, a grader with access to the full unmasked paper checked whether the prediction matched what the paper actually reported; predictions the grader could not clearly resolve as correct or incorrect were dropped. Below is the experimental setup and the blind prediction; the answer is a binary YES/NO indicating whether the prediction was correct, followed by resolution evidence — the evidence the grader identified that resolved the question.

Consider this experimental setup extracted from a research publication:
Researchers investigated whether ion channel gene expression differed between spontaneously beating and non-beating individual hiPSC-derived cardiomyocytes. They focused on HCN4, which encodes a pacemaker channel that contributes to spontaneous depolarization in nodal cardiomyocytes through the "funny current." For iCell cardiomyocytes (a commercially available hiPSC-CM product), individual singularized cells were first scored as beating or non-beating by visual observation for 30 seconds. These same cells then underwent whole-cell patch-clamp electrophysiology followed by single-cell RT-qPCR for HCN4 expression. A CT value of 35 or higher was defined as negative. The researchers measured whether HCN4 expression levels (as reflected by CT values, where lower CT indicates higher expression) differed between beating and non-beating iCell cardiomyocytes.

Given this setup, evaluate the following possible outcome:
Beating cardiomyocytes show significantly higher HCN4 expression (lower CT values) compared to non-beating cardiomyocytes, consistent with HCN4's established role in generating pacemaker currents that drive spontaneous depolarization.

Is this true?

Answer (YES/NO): NO